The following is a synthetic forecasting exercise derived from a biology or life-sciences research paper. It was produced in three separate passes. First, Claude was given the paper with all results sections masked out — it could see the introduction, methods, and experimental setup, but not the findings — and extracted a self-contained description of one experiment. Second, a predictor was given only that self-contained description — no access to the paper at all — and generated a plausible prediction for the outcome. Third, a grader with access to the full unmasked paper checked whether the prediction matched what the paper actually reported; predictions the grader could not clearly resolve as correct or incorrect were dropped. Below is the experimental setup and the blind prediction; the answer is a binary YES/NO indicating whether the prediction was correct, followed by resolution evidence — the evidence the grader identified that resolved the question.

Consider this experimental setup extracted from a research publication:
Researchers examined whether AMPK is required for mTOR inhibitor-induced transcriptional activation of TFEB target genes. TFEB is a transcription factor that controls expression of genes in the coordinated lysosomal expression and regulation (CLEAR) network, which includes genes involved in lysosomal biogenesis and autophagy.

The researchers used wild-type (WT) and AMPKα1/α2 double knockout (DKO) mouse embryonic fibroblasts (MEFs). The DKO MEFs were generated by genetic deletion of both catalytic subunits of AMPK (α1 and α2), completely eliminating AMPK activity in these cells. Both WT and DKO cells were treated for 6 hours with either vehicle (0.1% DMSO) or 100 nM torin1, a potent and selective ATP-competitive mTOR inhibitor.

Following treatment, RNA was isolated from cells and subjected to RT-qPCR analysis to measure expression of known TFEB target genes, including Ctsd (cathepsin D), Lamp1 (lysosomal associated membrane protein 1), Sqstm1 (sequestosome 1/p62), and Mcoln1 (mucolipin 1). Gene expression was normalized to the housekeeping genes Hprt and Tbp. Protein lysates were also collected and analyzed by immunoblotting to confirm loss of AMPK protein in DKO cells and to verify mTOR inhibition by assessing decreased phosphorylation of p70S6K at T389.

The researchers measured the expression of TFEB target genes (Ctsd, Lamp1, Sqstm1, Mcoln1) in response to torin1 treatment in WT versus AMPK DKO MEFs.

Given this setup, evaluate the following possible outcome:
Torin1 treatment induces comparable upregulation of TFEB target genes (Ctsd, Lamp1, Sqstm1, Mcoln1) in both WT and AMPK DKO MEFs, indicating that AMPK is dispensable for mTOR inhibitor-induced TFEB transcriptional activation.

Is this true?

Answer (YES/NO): YES